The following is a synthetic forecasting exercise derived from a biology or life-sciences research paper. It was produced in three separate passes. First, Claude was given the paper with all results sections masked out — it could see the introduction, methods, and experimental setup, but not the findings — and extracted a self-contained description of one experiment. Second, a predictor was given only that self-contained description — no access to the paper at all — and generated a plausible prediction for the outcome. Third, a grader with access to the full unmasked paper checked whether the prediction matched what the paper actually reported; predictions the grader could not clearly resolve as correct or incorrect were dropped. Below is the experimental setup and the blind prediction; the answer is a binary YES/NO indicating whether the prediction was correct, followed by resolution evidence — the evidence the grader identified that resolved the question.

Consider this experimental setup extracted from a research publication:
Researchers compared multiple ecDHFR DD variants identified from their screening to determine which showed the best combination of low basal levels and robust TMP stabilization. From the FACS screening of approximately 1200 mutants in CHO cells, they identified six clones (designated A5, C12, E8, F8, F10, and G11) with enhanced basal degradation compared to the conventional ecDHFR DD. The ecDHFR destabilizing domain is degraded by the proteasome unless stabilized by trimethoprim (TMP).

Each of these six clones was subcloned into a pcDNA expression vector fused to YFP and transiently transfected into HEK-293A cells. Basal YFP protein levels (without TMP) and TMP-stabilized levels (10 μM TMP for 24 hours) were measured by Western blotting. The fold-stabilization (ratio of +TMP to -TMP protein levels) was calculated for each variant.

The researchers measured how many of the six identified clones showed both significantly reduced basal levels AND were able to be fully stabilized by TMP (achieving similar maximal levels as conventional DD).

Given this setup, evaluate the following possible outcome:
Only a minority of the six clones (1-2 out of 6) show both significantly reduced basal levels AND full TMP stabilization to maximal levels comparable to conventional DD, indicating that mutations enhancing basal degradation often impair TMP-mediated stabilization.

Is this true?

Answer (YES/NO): YES